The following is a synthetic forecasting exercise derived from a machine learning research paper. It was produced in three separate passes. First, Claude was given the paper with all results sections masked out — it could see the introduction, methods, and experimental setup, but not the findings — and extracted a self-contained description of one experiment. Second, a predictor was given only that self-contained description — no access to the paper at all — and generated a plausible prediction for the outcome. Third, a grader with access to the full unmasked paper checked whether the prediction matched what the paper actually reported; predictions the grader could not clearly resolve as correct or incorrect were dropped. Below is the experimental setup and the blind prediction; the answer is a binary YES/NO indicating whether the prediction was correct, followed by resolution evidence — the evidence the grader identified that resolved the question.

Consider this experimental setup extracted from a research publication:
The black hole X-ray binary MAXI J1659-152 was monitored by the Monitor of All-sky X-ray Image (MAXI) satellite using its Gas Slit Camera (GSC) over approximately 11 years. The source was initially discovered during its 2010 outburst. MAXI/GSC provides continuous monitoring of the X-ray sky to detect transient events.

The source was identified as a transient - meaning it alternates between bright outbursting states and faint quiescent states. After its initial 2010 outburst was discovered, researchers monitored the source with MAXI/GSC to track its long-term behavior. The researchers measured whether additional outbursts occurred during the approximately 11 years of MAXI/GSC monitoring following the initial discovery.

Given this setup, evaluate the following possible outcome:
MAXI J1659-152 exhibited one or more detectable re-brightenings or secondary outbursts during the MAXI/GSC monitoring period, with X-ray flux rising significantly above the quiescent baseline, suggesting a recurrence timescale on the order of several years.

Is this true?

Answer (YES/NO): NO